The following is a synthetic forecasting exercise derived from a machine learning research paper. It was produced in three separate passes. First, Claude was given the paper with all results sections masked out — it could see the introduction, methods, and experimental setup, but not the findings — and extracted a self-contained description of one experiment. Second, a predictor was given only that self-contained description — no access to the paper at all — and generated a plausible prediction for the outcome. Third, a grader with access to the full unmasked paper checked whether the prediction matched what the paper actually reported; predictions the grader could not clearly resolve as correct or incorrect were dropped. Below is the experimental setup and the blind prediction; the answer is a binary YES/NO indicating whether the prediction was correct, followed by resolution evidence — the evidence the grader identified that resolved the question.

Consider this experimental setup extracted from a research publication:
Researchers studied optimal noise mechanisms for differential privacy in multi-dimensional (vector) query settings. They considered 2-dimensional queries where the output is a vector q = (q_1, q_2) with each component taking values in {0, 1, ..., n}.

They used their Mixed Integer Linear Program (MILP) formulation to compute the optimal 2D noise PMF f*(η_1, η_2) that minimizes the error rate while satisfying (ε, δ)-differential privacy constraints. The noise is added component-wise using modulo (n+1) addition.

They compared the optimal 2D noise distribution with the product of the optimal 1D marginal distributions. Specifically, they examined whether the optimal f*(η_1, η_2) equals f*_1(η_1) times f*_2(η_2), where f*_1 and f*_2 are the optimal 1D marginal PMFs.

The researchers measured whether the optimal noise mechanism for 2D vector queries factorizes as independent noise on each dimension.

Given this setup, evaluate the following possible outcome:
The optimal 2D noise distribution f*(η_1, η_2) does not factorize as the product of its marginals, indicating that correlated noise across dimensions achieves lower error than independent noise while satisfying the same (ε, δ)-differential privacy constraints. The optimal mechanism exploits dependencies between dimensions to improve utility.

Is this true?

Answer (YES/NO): YES